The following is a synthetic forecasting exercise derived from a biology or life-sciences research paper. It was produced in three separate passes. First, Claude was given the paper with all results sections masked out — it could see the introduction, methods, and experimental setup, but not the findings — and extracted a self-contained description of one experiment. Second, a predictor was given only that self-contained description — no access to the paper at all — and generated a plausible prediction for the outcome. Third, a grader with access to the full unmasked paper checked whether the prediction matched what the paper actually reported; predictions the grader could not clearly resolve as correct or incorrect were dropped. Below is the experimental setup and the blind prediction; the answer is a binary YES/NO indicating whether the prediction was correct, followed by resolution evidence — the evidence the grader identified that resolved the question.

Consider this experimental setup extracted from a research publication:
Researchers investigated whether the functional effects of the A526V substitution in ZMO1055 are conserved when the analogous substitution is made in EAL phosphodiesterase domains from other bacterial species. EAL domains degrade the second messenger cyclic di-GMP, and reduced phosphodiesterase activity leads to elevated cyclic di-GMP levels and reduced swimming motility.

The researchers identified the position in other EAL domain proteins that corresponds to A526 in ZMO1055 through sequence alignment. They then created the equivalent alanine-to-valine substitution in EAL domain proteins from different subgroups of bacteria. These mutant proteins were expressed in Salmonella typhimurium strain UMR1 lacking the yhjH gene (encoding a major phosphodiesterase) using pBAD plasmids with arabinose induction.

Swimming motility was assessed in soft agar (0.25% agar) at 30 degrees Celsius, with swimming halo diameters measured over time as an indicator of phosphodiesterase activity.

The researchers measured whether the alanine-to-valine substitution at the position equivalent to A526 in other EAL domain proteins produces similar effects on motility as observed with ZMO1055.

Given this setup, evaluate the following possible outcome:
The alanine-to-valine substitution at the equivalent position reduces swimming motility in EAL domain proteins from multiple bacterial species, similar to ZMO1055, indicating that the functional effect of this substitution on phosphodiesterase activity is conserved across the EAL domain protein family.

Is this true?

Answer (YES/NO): NO